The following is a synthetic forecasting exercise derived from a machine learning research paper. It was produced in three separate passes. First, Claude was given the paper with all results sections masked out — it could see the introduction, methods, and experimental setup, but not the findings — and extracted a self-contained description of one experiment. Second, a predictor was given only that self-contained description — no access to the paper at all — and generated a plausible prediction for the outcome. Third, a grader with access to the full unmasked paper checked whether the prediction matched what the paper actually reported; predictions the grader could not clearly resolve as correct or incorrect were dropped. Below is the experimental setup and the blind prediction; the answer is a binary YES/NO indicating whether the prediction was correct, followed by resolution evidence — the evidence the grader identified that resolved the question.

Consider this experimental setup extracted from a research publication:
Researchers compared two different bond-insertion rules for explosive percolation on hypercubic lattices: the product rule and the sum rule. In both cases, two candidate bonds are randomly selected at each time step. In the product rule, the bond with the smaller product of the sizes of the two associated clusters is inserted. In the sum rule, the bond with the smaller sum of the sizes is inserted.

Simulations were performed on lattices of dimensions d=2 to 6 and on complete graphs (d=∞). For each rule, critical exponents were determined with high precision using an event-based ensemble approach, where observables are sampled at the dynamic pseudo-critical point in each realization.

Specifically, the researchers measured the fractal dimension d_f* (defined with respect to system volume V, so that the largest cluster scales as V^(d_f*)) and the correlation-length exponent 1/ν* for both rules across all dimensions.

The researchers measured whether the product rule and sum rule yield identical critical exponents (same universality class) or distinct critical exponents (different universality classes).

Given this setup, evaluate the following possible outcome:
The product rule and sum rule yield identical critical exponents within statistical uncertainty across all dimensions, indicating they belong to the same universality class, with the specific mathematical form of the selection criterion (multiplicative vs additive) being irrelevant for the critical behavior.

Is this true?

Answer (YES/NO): NO